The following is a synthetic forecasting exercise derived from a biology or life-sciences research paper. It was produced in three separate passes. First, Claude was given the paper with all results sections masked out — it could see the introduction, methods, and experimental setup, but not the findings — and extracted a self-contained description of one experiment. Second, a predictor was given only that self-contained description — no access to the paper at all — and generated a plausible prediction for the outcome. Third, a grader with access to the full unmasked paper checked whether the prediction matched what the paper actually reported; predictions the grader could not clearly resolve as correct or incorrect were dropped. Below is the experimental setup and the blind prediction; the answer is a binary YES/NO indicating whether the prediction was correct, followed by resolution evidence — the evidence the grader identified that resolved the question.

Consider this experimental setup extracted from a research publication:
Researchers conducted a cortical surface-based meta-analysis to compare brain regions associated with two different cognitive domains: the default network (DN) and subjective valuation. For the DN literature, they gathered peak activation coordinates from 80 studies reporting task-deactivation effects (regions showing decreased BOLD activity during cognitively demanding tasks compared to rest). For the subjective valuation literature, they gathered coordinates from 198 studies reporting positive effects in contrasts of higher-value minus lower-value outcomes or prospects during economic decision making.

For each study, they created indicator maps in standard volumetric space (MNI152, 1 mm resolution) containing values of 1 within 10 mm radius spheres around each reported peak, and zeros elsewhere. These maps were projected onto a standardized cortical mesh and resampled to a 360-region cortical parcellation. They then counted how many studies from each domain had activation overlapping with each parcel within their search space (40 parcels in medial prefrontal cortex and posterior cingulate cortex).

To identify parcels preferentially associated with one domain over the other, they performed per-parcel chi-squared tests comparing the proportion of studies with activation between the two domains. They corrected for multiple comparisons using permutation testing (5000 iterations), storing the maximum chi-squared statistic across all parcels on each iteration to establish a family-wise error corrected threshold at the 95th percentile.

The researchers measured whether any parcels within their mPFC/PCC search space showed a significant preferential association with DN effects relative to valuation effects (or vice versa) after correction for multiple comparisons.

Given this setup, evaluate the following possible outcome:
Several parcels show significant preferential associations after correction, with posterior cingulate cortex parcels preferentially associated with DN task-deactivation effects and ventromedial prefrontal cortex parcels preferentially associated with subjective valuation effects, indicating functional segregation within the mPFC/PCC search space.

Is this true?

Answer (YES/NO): NO